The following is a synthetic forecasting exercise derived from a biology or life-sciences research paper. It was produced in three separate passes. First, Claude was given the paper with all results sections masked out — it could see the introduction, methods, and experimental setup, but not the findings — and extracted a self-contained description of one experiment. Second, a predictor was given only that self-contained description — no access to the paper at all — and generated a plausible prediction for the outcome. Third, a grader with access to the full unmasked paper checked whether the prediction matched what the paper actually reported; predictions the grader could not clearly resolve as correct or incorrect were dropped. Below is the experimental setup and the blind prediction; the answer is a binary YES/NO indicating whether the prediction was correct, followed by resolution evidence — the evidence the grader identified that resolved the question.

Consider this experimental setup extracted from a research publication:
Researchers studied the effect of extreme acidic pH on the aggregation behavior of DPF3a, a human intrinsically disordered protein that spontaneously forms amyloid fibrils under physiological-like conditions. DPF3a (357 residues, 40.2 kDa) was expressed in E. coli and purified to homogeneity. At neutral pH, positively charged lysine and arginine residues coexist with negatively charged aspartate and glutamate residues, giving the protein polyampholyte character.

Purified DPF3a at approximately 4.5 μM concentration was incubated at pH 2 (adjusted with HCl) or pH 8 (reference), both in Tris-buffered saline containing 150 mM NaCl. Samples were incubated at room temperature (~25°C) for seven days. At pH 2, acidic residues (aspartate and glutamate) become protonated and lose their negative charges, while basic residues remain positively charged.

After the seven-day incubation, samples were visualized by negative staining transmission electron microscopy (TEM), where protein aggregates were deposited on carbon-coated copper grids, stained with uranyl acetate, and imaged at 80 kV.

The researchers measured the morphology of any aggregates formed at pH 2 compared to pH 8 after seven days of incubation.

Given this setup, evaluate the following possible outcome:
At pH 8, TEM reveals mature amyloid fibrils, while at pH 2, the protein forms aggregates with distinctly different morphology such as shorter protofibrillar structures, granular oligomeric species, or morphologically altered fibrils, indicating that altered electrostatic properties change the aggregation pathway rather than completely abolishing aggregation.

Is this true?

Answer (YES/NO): NO